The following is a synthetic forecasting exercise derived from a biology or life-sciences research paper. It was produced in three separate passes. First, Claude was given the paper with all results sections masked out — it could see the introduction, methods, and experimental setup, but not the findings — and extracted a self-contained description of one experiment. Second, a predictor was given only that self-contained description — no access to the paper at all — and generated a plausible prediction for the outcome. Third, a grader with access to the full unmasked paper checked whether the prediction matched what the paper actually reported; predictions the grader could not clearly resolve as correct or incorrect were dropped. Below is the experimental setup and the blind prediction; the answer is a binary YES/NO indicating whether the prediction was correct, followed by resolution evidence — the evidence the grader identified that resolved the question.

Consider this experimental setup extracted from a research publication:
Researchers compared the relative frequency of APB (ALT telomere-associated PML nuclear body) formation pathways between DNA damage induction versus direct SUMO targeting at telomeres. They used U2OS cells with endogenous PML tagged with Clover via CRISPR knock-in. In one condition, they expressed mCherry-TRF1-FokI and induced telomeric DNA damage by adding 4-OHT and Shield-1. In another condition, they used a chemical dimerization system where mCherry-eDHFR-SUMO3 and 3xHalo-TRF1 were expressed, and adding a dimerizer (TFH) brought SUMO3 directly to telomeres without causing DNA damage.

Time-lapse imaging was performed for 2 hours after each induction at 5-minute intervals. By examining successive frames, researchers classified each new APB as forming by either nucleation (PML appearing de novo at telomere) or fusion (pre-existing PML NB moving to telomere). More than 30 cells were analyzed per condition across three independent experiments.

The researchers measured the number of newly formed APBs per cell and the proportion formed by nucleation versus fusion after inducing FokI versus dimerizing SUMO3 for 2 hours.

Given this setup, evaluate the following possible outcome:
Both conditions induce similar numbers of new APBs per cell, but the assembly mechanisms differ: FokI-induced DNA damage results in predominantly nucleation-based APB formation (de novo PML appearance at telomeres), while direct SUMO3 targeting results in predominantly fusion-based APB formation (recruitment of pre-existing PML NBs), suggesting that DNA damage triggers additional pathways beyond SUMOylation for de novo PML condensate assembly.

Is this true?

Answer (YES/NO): NO